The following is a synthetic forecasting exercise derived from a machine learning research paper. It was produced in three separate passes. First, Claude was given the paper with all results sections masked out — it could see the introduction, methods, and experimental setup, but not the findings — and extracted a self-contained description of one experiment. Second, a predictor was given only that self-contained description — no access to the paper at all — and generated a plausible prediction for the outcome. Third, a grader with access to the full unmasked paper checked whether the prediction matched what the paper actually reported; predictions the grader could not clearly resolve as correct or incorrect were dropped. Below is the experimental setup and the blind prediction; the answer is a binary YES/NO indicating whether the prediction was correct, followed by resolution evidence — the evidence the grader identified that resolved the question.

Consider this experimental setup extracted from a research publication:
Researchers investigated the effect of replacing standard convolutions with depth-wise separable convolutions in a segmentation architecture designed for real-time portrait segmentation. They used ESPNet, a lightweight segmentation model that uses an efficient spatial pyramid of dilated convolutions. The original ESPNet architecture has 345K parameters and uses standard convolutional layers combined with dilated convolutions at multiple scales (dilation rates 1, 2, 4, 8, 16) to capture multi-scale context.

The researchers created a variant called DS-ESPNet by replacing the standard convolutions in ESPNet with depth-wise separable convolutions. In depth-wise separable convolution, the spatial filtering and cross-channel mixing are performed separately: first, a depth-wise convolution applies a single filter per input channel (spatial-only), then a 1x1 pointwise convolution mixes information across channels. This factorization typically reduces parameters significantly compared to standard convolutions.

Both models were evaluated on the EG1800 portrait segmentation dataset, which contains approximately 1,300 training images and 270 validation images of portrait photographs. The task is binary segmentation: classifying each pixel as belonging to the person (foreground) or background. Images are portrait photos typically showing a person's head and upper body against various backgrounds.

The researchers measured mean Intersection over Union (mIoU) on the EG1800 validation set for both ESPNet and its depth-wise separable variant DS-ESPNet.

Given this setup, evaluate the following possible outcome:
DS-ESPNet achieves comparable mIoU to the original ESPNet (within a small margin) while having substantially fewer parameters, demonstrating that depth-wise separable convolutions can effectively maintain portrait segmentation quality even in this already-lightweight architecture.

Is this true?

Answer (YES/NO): NO